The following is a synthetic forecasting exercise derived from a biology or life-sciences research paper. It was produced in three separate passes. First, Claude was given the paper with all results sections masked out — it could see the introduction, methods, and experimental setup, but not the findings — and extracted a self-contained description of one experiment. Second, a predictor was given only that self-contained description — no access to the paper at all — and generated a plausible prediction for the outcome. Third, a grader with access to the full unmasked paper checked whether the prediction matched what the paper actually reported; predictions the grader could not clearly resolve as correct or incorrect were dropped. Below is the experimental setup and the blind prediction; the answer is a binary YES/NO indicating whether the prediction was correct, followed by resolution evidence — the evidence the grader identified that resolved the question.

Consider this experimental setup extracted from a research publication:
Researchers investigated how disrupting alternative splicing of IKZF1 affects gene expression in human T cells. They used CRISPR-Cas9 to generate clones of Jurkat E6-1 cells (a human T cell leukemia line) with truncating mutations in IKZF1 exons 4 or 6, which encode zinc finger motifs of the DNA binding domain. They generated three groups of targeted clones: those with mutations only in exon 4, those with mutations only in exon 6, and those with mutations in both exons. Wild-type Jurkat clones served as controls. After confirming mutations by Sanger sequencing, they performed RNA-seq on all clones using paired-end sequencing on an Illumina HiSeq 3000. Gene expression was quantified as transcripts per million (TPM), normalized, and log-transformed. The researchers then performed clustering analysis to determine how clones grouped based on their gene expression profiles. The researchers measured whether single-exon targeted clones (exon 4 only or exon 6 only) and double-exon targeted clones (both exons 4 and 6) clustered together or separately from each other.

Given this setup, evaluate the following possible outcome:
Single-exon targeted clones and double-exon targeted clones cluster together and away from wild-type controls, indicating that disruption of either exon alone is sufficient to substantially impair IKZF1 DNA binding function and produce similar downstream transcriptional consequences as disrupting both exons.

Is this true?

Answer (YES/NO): NO